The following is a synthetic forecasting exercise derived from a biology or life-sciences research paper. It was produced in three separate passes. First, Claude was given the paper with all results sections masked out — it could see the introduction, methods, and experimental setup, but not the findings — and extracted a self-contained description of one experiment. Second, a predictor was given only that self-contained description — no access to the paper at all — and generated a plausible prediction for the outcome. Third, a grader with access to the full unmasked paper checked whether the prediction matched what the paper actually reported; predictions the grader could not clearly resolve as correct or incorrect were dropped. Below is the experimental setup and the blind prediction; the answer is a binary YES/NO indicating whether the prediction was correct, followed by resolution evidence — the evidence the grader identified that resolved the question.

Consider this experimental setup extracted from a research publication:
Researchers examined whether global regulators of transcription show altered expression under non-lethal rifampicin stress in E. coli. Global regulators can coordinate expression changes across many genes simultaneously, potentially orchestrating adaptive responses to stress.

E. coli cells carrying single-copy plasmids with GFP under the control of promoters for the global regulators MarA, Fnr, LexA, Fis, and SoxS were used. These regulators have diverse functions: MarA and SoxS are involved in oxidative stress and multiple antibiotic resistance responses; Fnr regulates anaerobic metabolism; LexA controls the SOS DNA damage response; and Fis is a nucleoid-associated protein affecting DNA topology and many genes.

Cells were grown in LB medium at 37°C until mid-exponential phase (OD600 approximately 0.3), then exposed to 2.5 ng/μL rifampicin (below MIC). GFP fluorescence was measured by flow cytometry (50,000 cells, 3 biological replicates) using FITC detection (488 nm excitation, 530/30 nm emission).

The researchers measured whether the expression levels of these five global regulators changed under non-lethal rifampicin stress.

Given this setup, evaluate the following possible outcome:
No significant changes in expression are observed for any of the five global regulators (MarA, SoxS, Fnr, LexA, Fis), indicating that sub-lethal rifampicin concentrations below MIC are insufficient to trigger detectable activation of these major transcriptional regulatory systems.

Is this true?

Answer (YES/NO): NO